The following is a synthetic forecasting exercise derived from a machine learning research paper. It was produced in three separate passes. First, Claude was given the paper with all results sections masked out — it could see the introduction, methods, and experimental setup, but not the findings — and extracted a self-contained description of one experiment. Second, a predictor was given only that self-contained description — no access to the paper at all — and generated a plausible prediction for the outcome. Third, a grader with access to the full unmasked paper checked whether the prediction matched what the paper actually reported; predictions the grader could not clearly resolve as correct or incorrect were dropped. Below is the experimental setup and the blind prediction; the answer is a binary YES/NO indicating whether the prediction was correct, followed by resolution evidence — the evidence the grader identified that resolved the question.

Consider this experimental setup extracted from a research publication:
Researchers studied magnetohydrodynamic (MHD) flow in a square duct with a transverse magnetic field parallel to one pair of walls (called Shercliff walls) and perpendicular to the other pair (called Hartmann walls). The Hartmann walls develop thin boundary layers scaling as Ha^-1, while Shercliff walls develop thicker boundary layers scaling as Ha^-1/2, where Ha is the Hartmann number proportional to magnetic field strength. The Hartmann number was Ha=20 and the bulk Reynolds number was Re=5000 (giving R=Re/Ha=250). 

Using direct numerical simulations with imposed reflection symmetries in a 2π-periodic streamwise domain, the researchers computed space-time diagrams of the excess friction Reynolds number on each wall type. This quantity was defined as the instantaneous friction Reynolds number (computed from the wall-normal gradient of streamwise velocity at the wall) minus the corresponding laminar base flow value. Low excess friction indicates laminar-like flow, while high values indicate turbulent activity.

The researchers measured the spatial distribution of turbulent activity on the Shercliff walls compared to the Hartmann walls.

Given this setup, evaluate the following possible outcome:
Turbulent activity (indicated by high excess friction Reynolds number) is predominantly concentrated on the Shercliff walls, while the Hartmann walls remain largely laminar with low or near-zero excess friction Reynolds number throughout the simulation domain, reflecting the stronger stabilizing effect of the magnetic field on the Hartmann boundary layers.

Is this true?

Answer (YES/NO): NO